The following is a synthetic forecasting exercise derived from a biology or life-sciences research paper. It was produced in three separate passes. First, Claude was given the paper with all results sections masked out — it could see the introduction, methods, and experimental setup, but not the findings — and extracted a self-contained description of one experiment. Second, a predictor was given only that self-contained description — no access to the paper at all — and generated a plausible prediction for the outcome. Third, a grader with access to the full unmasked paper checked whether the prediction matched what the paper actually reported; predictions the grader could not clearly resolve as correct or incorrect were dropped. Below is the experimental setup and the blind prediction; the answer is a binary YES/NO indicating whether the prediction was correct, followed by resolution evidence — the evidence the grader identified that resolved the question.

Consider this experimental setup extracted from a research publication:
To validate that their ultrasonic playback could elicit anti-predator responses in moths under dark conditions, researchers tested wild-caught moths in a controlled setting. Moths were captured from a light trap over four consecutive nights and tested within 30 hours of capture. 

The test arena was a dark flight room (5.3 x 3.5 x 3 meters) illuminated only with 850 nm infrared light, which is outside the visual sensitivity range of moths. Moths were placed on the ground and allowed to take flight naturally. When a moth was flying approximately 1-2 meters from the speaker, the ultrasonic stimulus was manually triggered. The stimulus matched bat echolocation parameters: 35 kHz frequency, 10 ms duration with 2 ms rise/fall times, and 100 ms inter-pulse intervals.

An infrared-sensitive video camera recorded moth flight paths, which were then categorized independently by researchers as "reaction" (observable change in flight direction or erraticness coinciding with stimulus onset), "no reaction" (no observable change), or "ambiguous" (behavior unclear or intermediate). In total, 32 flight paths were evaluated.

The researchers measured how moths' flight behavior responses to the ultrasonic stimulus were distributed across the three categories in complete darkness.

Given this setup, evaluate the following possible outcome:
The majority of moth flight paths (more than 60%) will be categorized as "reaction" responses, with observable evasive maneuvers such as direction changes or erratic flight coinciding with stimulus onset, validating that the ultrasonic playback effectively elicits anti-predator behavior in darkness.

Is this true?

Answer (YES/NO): NO